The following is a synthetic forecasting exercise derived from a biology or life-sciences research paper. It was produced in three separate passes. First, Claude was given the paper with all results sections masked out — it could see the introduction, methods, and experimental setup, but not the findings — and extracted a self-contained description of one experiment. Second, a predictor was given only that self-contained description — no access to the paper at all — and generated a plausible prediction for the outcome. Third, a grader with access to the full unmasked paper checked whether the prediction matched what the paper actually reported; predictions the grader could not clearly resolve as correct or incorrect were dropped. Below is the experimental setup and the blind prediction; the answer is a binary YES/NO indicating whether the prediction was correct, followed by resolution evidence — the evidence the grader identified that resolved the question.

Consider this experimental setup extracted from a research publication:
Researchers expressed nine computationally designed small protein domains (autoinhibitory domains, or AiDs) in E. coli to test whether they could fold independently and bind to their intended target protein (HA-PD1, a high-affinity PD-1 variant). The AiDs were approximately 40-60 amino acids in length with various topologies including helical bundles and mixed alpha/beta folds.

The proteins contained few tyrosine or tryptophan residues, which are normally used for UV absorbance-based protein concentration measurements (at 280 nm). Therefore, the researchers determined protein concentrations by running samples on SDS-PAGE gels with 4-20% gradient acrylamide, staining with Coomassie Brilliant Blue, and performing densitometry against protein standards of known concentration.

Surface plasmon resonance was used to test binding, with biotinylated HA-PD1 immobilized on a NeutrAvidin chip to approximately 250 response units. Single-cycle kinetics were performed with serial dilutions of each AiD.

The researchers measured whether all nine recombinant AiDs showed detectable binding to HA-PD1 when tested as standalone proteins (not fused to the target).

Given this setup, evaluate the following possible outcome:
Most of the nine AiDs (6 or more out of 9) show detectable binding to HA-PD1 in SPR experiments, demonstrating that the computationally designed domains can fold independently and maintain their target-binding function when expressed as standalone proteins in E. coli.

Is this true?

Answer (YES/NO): NO